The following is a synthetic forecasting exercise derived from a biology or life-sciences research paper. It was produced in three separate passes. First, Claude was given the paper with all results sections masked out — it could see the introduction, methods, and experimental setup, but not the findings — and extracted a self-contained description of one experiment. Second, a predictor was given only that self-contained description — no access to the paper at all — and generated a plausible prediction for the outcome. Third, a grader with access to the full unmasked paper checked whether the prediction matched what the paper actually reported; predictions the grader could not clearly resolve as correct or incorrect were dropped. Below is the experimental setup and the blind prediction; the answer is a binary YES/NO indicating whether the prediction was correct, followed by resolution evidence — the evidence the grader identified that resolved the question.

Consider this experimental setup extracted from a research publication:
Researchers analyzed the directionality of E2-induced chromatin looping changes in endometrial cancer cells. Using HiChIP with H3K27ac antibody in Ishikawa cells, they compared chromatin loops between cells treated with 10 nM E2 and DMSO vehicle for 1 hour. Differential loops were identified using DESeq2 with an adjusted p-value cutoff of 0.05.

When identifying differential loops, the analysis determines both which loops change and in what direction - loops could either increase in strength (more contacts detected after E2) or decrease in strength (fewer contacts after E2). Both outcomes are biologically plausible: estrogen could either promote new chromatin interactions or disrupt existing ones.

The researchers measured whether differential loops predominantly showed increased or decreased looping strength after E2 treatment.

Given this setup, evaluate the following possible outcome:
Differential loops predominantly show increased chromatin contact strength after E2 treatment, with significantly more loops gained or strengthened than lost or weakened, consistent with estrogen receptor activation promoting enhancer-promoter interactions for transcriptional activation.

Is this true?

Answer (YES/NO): YES